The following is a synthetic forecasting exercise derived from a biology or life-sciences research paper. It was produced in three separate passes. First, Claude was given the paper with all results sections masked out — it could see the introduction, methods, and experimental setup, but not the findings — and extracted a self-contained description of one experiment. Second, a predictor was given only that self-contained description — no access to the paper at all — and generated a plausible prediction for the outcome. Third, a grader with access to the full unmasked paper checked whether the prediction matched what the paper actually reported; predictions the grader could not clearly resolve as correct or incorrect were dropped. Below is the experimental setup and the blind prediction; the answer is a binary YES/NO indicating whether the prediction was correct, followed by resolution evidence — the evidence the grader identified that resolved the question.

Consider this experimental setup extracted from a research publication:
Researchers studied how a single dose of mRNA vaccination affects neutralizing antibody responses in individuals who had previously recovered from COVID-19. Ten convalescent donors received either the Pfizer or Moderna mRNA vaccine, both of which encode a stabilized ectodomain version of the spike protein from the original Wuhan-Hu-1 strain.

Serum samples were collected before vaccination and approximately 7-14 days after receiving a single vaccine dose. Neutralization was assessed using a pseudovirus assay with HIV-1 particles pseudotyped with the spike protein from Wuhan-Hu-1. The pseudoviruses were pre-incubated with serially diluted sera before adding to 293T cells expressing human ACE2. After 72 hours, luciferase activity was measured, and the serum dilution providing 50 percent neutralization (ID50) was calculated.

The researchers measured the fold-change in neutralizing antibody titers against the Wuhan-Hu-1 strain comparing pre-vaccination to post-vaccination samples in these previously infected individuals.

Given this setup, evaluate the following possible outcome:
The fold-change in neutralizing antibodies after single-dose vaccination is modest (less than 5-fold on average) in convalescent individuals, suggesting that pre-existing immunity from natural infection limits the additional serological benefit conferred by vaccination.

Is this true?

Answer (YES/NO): NO